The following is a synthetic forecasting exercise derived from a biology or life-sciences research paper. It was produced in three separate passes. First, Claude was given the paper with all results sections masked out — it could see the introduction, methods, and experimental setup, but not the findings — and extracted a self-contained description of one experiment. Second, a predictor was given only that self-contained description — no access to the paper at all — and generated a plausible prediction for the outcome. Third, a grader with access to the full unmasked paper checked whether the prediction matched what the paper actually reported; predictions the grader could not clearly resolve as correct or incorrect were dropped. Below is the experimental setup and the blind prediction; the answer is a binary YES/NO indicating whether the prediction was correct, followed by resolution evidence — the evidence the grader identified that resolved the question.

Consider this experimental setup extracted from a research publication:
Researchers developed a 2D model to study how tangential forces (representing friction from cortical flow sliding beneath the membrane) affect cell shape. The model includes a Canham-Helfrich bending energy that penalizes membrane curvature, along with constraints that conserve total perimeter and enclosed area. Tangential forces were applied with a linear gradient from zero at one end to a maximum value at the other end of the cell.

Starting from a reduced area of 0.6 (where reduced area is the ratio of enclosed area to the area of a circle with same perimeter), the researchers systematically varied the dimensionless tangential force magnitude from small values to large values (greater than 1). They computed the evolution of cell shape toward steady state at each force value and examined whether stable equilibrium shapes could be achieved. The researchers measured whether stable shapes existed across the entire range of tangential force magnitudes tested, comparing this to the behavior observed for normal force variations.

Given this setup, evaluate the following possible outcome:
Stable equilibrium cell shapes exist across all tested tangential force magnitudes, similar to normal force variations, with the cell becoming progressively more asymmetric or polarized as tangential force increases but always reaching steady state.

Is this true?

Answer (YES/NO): NO